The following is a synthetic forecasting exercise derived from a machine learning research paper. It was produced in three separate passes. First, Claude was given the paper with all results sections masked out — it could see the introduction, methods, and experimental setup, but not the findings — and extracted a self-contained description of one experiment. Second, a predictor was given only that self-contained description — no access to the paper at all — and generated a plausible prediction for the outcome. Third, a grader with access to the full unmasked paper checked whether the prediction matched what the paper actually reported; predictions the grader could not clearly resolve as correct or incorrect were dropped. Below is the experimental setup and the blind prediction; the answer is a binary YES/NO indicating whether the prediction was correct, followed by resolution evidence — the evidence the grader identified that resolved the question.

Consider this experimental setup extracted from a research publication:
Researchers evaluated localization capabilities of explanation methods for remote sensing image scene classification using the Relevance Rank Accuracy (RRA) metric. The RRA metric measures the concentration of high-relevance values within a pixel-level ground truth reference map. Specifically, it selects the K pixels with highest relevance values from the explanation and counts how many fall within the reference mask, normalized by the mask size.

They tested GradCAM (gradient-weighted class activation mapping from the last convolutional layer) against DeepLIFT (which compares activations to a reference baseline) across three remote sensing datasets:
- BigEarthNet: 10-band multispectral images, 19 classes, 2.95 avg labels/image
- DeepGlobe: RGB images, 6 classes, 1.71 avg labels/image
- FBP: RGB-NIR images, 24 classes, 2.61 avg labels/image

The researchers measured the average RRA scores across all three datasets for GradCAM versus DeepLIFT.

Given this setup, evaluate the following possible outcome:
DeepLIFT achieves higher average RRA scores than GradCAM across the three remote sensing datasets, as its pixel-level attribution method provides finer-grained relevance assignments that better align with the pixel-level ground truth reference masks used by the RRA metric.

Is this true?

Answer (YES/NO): YES